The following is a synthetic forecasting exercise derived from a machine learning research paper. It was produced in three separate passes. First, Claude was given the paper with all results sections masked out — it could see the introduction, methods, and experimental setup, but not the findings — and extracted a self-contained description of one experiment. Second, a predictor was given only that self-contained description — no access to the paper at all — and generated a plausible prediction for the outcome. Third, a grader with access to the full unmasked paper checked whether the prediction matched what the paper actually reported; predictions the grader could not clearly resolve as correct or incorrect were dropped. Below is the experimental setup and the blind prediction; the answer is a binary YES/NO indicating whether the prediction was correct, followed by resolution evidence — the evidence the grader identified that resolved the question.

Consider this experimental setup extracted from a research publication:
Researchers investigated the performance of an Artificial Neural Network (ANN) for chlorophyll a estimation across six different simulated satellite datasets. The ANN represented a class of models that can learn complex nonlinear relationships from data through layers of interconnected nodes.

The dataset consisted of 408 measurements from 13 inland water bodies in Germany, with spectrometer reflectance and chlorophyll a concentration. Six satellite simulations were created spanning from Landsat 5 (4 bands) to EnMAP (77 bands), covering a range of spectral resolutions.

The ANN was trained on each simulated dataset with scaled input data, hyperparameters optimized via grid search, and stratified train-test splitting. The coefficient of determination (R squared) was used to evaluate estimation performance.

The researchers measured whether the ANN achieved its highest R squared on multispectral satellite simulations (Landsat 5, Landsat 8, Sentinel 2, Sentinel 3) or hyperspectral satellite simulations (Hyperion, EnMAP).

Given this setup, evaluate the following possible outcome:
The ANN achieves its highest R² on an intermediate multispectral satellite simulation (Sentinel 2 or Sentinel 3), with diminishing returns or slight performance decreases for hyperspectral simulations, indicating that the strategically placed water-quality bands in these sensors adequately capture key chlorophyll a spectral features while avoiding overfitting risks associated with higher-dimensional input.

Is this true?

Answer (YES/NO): YES